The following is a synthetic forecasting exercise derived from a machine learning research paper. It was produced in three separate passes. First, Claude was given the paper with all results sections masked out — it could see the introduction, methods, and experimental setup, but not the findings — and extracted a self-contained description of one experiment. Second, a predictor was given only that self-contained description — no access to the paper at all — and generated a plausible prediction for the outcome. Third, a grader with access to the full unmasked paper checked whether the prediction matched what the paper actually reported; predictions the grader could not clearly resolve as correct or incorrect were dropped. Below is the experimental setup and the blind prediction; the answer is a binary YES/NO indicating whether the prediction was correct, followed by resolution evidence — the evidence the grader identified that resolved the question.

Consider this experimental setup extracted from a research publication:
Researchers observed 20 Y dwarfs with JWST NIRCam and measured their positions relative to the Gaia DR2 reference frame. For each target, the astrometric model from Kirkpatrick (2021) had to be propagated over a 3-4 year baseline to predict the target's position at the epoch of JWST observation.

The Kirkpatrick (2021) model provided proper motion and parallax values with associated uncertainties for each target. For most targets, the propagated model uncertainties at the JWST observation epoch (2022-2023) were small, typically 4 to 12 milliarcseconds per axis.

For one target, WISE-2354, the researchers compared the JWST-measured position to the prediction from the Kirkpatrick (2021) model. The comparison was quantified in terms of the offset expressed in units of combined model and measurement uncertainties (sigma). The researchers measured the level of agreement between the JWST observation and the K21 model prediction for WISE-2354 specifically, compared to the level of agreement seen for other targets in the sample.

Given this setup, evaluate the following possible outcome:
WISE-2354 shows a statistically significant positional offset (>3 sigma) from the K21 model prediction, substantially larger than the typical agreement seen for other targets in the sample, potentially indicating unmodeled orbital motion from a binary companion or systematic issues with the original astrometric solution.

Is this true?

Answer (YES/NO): NO